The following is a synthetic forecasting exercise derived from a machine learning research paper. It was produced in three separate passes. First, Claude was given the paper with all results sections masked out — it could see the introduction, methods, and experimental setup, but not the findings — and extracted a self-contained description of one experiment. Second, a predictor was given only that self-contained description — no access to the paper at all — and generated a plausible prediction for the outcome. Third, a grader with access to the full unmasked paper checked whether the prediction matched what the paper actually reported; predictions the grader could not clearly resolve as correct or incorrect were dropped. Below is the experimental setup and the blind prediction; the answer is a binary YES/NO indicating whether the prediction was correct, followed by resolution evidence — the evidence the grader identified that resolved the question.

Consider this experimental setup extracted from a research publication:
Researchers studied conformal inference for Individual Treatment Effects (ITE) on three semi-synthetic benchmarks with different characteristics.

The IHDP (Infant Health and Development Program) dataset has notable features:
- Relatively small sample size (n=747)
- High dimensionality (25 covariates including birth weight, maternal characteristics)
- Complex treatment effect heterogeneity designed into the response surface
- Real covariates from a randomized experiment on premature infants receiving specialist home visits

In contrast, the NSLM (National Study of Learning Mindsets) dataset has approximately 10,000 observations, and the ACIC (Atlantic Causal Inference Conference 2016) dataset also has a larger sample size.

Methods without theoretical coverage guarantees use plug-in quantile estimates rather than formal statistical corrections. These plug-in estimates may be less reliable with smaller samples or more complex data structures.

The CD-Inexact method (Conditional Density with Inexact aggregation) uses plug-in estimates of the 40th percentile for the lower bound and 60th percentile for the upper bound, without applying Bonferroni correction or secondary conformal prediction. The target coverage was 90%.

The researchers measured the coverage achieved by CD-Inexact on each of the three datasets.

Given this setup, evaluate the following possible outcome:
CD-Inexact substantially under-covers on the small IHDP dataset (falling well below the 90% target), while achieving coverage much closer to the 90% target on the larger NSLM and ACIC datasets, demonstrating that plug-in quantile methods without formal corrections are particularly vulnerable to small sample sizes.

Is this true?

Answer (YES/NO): YES